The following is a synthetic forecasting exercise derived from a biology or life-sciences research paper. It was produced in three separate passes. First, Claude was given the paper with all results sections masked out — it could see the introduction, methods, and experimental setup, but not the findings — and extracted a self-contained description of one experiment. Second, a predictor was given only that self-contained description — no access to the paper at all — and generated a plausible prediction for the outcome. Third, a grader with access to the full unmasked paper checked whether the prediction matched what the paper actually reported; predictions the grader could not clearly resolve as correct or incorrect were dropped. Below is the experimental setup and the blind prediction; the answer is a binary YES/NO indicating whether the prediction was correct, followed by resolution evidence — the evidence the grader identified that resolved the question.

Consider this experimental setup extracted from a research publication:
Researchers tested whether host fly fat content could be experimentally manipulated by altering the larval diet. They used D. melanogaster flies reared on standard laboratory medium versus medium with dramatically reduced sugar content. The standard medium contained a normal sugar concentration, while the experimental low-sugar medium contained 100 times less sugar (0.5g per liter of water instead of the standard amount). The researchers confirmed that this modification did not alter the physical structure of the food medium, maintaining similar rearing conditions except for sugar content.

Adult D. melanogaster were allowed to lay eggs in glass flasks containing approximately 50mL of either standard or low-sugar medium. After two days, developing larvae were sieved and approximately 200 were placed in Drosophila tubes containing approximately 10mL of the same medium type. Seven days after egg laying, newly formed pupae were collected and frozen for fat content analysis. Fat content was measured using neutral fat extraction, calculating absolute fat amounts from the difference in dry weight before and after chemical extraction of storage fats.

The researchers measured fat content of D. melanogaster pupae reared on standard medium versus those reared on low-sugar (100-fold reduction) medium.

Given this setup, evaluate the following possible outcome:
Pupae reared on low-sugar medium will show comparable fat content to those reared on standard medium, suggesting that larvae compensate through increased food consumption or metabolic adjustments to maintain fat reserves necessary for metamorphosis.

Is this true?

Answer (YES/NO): NO